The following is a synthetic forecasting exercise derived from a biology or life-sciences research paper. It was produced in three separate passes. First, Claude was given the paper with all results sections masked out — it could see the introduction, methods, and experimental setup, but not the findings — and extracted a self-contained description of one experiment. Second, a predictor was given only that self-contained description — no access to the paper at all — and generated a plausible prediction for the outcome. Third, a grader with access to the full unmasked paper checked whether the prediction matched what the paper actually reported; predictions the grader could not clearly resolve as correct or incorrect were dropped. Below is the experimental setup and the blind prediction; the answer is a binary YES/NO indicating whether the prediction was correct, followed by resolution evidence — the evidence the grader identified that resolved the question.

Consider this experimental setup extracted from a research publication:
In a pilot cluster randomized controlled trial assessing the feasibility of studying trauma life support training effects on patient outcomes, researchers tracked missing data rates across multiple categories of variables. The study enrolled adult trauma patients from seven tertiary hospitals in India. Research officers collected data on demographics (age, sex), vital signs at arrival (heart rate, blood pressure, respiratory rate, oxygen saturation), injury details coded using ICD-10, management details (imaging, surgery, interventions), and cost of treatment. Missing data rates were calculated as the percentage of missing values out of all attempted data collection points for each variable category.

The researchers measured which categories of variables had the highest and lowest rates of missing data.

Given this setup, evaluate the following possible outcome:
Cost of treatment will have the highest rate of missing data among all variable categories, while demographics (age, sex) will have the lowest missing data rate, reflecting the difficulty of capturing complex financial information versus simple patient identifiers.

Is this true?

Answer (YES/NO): NO